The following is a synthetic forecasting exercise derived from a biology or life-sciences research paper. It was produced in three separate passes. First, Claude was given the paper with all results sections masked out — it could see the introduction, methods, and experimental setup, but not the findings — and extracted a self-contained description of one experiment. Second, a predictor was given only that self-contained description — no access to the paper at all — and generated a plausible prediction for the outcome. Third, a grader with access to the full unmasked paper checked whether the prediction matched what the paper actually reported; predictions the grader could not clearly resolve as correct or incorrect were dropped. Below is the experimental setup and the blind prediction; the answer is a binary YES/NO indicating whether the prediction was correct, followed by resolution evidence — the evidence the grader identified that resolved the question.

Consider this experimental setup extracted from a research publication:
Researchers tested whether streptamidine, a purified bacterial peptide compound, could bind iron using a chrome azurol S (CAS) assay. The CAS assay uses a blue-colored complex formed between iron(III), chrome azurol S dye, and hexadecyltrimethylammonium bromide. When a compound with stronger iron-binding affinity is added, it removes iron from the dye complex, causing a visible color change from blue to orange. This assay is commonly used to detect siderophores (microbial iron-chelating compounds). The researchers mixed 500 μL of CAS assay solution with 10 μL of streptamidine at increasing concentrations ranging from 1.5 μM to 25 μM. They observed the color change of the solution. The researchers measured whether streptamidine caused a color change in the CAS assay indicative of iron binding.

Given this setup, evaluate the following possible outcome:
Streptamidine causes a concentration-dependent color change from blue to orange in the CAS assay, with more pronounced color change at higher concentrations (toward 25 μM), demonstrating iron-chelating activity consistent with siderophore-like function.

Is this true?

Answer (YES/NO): NO